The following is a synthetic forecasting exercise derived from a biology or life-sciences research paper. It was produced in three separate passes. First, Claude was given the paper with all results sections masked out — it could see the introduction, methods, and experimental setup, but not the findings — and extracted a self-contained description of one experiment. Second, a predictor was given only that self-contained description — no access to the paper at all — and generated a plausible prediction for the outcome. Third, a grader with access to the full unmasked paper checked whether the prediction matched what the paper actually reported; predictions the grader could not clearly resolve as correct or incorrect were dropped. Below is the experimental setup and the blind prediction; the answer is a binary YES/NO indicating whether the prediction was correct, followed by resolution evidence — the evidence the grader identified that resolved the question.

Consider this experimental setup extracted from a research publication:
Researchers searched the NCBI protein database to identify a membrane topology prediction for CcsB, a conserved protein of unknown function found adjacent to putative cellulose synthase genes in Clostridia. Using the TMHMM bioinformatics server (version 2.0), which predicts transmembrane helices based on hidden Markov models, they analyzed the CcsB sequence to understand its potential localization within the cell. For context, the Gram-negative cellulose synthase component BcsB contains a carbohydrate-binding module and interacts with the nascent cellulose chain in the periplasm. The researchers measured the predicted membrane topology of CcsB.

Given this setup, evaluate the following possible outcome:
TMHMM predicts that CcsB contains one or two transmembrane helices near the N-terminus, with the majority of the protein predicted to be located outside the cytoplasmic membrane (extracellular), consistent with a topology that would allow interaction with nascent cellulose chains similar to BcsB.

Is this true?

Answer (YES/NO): NO